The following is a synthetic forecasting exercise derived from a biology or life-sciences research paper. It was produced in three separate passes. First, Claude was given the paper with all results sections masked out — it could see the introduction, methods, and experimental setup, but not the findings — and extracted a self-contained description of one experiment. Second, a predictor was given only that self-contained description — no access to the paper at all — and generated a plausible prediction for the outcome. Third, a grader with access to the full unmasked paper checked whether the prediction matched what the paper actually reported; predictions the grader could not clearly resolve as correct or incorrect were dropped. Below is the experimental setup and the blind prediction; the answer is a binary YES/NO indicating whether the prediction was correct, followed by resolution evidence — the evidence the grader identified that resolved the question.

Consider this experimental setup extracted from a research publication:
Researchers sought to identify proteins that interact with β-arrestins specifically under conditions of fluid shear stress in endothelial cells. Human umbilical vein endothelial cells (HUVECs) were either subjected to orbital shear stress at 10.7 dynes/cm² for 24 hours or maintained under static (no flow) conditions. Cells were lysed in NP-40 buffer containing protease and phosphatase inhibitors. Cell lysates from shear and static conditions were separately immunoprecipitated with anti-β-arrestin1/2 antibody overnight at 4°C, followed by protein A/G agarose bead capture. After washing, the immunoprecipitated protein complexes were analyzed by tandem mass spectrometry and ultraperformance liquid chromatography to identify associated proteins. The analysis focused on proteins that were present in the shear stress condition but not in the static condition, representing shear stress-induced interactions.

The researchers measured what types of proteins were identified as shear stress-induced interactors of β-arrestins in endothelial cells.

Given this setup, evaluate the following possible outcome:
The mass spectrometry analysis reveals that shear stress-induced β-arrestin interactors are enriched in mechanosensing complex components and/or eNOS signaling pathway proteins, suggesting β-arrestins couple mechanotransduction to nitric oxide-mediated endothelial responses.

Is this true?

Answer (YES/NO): NO